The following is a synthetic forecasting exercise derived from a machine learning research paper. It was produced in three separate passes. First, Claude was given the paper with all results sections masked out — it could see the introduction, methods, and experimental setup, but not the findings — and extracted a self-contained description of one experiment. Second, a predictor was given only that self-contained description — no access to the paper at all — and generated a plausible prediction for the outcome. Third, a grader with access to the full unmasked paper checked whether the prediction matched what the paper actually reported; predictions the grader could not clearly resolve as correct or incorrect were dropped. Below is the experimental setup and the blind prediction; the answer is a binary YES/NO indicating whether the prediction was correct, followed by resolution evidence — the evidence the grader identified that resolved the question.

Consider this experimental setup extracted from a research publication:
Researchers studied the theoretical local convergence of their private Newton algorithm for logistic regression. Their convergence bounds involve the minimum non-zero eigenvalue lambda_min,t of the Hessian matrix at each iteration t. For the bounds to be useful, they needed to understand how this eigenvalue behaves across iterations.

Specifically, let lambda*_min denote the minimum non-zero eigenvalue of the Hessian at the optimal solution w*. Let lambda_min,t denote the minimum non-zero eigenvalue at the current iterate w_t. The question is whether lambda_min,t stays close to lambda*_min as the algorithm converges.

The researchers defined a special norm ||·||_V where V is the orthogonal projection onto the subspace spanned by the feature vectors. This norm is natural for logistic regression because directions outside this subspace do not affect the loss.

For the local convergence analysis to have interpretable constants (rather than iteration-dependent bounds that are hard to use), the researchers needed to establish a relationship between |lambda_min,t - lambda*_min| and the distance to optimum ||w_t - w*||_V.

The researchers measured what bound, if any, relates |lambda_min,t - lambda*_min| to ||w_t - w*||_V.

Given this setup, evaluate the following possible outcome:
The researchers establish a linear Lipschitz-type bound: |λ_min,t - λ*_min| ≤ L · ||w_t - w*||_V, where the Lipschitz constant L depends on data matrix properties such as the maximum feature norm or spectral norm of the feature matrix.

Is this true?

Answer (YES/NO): NO